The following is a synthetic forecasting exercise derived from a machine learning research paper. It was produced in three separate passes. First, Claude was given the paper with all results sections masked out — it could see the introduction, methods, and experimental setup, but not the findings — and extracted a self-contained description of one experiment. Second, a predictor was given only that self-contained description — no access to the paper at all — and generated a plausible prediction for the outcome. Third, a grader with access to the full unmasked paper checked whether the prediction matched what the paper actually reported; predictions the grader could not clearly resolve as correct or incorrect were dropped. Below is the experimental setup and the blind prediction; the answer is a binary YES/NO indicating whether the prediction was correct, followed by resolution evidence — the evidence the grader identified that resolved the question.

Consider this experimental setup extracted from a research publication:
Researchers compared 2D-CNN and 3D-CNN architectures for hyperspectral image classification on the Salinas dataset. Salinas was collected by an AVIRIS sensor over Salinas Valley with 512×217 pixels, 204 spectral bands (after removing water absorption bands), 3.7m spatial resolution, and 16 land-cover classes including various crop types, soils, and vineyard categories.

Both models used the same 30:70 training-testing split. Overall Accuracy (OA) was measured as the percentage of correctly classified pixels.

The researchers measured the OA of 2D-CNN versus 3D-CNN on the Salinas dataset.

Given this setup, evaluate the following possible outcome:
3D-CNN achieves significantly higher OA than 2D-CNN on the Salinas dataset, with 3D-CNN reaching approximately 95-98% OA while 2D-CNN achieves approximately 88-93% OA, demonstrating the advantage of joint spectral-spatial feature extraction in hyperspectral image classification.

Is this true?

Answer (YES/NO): NO